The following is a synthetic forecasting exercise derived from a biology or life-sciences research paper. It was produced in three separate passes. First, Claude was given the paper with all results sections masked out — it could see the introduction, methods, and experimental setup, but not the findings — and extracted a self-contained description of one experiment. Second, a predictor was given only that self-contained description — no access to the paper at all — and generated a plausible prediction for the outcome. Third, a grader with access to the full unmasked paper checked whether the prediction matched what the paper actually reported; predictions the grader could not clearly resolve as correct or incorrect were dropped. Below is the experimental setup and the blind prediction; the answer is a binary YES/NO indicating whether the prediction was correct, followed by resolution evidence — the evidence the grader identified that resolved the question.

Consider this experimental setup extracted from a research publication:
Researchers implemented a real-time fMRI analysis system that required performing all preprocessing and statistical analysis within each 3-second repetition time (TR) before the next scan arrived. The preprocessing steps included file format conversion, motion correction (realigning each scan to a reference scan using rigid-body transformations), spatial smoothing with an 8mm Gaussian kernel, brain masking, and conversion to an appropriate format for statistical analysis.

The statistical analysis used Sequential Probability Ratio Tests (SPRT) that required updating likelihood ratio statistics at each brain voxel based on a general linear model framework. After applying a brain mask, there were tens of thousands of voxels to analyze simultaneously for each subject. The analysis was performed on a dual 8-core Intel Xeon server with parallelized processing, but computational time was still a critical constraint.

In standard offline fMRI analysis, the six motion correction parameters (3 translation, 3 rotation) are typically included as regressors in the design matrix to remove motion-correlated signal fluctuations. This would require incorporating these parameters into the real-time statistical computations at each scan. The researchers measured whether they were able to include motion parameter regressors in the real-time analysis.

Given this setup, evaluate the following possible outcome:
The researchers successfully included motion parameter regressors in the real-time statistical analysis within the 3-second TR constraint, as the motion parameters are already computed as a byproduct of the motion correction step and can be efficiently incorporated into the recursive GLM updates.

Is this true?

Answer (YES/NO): NO